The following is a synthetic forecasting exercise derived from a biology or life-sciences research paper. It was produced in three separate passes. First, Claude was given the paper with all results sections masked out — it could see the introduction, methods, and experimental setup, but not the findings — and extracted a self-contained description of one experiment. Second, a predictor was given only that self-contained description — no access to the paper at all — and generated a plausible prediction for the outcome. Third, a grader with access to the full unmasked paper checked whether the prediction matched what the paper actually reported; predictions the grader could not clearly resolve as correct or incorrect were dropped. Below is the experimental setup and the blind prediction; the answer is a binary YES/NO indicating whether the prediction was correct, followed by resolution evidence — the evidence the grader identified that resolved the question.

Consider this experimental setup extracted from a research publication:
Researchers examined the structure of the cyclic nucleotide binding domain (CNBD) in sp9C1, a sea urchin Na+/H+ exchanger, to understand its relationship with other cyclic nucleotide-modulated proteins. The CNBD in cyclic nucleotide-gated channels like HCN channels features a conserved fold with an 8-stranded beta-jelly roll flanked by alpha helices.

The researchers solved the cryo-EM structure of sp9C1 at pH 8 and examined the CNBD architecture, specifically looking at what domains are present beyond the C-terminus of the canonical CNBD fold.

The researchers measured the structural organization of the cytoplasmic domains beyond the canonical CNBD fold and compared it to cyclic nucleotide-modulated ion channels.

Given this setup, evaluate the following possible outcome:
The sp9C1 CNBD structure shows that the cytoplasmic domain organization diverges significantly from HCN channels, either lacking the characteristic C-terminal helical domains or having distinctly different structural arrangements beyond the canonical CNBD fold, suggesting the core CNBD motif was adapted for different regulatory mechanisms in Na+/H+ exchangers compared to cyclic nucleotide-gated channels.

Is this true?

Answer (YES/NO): YES